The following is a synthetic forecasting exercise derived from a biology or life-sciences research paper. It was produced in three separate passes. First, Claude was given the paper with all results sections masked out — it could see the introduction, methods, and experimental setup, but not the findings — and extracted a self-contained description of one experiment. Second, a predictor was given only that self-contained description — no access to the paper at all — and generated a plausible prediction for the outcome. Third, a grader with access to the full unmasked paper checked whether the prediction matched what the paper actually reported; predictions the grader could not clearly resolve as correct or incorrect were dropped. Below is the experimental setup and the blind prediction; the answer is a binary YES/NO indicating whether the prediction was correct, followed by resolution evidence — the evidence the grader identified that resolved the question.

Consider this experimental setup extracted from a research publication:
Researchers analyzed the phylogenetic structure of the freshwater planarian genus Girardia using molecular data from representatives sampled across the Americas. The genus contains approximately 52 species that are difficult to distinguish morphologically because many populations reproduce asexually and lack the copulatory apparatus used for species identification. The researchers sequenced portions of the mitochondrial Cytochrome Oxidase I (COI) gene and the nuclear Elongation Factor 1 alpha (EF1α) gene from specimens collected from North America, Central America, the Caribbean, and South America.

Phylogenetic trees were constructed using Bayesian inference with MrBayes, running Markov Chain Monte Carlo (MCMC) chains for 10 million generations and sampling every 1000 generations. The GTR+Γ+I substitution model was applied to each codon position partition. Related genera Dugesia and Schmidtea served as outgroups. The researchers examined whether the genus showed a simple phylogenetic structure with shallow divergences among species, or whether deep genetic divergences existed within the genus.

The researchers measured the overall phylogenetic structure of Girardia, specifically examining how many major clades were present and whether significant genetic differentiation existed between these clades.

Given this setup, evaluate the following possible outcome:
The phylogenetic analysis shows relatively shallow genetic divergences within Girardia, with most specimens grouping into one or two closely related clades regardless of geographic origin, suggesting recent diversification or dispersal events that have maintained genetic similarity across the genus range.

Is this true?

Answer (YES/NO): NO